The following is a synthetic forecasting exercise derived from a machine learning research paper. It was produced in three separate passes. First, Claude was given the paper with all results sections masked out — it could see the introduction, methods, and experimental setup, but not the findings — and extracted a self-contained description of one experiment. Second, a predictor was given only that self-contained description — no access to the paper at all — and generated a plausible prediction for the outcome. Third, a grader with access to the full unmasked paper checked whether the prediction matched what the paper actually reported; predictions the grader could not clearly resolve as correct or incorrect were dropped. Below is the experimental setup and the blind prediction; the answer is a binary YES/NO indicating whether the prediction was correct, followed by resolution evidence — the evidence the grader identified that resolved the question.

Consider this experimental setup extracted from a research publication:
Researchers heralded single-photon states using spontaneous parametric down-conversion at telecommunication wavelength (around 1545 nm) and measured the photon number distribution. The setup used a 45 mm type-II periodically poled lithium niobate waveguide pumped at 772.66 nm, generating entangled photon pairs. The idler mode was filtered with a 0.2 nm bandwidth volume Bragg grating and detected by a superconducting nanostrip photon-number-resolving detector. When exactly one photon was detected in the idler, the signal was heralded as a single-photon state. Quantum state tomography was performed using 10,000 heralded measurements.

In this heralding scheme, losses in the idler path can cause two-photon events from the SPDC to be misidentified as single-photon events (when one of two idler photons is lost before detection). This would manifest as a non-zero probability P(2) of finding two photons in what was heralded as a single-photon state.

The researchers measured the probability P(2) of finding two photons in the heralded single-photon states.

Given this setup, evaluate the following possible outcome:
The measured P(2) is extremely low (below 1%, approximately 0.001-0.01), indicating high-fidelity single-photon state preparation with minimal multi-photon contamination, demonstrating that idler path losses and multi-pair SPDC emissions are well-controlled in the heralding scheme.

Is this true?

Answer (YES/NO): YES